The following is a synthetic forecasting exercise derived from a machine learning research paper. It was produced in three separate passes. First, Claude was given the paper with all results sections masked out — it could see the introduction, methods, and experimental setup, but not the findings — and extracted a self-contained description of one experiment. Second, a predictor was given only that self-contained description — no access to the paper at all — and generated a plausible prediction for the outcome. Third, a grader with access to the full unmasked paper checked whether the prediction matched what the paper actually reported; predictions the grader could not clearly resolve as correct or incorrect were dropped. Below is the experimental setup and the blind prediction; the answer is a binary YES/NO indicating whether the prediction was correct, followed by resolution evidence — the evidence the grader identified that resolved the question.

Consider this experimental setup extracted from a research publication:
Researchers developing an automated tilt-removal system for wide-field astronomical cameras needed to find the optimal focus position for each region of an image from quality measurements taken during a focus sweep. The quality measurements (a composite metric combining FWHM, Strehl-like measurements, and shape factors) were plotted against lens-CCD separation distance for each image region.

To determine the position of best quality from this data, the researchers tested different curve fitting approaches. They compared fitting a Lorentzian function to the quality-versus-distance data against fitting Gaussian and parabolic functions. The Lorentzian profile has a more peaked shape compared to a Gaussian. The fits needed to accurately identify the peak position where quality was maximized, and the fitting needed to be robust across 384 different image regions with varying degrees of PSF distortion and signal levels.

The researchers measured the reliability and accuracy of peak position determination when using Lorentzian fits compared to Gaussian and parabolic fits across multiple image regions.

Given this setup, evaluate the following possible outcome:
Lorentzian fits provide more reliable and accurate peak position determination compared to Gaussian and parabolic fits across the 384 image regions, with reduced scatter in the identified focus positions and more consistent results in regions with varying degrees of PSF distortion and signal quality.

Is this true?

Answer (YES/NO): YES